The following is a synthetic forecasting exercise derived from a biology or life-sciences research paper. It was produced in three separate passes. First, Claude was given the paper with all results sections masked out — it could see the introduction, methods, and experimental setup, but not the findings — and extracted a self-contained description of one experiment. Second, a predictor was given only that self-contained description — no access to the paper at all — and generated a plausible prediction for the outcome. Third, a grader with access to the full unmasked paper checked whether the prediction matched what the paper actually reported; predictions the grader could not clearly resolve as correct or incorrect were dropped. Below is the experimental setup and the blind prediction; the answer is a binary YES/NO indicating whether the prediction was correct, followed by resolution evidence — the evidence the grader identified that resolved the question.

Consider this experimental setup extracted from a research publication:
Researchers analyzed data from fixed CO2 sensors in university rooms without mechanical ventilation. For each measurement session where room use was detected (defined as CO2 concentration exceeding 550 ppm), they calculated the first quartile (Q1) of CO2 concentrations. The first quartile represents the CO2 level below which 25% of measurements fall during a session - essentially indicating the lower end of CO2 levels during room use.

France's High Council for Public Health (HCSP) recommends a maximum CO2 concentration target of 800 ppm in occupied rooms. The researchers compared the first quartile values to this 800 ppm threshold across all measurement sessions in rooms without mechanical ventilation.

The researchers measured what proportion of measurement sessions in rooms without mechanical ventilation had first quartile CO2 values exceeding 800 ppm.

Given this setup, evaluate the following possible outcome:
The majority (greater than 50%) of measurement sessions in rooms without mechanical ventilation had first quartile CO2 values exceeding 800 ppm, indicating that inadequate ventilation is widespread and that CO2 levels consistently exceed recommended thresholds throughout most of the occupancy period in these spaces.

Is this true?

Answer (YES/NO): YES